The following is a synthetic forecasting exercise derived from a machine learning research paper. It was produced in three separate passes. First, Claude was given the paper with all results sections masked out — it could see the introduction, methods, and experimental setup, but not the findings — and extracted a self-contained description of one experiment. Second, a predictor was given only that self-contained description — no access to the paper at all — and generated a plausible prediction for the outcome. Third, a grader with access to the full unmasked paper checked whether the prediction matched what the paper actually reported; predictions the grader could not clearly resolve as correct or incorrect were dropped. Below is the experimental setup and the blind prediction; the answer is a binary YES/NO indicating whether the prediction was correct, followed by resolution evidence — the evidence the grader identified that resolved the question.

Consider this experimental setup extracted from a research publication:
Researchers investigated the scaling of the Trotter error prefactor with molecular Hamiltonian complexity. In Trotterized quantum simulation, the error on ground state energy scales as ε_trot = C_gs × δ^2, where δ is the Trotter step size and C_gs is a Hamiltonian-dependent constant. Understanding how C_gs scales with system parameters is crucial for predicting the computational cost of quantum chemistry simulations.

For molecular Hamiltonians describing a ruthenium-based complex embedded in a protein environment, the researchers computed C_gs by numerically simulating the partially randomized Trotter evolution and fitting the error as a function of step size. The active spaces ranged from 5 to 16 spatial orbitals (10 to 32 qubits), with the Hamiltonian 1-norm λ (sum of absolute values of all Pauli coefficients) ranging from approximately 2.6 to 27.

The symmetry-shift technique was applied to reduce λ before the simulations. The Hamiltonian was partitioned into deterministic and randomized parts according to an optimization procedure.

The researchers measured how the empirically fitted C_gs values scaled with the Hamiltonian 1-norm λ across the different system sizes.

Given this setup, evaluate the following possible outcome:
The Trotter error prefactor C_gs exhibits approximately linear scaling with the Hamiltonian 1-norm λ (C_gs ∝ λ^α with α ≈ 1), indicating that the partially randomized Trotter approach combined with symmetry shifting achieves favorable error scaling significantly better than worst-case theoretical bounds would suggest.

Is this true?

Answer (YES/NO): NO